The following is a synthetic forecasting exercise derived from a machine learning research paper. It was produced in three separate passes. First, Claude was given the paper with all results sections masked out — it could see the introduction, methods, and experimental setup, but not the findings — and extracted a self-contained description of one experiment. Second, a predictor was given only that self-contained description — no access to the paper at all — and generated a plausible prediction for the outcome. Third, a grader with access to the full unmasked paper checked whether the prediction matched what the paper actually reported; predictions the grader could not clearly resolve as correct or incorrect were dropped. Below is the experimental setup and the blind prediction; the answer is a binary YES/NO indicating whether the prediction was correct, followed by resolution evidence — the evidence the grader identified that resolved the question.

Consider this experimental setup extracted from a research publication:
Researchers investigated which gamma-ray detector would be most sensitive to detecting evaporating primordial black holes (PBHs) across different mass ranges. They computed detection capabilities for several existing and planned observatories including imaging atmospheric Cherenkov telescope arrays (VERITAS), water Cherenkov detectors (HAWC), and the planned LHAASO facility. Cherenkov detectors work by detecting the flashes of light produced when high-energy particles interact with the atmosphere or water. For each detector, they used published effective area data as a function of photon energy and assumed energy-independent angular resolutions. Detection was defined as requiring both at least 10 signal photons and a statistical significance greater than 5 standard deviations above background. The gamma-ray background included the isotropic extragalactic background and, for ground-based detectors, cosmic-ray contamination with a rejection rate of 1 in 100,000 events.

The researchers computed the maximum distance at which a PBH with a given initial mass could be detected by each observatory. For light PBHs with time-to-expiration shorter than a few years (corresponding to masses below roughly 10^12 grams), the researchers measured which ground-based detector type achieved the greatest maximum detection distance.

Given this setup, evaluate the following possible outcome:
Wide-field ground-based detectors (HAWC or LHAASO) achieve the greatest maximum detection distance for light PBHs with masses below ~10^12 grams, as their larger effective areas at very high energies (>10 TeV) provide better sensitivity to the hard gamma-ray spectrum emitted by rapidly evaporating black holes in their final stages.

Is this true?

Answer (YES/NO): NO